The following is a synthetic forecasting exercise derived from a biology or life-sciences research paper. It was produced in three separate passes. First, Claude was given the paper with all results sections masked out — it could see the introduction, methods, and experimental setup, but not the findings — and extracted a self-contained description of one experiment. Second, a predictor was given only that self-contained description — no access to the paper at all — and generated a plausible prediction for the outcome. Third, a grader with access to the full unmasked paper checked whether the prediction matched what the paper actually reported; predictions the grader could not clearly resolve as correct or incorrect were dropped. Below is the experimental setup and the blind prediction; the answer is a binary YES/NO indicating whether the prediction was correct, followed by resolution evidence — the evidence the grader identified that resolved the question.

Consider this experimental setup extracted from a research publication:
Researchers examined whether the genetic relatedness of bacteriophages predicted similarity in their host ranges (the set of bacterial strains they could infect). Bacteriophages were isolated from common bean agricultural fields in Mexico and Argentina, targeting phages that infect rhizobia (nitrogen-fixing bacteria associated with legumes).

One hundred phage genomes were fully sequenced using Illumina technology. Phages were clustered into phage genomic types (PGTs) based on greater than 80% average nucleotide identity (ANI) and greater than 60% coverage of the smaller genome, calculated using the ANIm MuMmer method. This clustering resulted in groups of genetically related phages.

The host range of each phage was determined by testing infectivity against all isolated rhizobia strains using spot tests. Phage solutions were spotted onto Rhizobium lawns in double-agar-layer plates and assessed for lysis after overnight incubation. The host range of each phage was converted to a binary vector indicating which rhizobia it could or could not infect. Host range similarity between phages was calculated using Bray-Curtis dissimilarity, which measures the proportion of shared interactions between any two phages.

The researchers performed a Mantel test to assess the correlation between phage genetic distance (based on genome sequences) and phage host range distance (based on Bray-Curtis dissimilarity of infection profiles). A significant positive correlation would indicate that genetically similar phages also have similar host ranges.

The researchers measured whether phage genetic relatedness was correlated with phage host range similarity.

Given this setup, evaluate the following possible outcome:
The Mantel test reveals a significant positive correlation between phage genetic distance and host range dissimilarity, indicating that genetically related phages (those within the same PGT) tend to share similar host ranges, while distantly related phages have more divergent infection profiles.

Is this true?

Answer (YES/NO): YES